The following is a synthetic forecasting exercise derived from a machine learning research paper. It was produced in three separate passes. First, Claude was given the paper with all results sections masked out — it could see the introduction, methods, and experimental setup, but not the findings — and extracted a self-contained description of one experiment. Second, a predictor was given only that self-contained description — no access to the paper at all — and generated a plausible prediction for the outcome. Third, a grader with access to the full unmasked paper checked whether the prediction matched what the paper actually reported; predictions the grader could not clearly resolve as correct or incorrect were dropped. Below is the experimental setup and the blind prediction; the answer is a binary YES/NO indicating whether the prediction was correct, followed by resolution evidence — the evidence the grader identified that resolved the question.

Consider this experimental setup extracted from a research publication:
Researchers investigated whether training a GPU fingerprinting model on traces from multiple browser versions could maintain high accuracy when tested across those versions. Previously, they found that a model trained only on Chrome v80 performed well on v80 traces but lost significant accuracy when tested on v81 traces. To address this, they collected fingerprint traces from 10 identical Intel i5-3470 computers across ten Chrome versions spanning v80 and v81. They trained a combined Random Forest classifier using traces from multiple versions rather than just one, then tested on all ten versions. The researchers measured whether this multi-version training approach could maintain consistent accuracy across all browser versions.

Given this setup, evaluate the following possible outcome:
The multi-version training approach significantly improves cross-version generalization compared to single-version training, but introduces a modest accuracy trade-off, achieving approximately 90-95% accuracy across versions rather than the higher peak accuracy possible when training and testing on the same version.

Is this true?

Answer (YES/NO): NO